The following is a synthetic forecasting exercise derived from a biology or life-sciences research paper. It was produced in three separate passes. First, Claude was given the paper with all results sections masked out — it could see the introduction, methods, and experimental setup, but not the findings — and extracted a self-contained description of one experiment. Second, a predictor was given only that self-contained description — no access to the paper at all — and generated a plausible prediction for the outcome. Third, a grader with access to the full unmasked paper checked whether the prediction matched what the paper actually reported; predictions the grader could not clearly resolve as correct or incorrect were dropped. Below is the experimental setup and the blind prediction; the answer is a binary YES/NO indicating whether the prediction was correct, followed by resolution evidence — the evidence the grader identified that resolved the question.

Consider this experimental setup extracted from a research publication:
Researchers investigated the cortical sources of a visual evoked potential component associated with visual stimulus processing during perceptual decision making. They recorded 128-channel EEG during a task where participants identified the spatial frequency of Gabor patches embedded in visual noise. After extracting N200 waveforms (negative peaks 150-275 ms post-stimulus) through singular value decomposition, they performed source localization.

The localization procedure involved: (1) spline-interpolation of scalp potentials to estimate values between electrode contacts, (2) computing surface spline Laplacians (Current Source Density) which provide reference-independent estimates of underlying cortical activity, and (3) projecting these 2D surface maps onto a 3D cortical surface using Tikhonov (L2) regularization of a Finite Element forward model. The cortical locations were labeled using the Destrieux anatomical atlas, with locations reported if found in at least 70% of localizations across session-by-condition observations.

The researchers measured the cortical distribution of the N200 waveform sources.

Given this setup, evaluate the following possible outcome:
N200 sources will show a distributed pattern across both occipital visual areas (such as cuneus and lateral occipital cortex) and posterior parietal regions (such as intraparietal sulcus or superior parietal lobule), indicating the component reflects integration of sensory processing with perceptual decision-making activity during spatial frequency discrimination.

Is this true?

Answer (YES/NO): NO